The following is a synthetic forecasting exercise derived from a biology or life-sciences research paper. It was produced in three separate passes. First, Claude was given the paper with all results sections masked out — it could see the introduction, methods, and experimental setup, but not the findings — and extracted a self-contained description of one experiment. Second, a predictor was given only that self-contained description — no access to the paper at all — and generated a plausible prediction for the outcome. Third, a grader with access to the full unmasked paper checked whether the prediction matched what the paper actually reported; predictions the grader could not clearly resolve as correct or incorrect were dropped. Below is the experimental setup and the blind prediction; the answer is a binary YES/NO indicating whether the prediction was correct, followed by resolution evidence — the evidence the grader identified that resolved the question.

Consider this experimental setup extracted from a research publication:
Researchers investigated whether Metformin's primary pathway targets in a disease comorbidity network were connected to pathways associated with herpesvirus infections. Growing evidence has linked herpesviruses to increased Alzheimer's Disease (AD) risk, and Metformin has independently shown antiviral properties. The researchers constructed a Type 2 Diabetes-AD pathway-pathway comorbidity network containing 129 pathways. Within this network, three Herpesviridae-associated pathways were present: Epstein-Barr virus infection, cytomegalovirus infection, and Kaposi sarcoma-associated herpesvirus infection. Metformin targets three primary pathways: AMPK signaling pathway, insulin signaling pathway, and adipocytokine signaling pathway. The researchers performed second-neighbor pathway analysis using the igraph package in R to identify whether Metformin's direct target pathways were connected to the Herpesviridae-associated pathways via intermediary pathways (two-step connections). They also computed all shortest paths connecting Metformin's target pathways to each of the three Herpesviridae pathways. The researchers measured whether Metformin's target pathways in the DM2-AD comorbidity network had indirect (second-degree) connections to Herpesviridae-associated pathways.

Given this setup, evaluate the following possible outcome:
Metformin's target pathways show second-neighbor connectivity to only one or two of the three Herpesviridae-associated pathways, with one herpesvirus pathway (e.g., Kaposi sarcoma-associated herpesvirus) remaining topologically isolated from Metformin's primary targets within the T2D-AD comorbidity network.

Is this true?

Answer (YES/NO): NO